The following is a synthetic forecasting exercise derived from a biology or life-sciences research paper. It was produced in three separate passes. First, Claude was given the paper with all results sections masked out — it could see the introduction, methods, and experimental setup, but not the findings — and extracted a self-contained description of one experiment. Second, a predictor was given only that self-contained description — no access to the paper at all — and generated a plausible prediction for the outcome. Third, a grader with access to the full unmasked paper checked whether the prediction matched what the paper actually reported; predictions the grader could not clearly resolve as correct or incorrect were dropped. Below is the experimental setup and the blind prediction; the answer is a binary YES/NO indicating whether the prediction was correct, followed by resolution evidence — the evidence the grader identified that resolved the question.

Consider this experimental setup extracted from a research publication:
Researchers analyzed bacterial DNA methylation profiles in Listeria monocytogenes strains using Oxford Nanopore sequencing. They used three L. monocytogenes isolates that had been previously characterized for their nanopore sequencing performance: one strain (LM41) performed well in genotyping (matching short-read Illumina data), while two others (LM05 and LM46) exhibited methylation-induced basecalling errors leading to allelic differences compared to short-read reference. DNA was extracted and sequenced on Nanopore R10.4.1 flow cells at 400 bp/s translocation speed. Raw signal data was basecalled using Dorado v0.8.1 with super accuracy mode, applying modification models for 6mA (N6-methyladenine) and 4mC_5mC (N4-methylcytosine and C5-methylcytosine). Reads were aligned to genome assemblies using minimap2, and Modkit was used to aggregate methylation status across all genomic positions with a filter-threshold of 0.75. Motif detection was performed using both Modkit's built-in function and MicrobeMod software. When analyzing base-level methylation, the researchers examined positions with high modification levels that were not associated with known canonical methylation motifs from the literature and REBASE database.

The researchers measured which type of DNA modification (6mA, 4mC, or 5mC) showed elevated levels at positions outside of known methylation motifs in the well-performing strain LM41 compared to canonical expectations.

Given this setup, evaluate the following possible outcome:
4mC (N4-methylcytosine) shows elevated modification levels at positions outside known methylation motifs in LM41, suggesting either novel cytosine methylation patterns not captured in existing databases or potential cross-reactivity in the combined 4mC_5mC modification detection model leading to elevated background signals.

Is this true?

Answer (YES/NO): NO